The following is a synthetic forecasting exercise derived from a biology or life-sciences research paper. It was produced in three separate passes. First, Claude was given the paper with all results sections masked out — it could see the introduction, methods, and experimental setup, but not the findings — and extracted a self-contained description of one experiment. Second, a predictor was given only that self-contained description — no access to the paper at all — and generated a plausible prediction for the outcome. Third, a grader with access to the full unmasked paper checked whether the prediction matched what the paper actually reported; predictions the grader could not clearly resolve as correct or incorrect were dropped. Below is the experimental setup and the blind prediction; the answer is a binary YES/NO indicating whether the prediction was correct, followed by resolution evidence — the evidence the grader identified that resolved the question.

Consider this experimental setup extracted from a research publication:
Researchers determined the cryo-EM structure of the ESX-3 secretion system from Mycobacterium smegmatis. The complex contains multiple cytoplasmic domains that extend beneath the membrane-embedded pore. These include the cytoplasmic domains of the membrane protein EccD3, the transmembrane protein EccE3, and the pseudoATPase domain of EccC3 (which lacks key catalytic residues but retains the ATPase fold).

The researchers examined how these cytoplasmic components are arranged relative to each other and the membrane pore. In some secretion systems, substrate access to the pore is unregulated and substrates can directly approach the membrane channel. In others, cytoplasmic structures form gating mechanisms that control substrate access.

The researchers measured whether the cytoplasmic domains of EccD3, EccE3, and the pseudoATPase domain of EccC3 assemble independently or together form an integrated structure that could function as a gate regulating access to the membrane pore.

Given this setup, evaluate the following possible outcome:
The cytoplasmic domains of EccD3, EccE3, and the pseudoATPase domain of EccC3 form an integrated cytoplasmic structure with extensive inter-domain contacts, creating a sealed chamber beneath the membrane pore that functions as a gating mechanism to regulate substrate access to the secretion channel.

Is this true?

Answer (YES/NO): YES